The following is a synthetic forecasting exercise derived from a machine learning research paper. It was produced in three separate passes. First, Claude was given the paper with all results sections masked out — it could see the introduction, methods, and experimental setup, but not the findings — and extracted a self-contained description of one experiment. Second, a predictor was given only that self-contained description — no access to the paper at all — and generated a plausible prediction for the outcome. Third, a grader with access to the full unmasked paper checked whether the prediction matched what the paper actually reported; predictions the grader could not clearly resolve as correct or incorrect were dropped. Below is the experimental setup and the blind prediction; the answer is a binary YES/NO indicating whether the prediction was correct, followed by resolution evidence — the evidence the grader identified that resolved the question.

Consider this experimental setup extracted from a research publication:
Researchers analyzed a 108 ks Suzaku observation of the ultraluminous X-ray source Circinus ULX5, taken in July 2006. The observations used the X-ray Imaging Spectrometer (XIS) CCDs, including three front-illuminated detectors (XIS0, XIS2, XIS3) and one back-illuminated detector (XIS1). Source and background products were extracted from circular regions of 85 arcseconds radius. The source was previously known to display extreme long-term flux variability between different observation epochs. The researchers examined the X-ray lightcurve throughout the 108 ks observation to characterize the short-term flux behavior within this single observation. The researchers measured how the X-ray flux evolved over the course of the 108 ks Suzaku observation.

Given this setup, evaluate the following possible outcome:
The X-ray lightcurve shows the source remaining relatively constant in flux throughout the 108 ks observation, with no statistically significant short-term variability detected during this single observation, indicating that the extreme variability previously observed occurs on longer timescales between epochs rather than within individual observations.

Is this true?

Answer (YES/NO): NO